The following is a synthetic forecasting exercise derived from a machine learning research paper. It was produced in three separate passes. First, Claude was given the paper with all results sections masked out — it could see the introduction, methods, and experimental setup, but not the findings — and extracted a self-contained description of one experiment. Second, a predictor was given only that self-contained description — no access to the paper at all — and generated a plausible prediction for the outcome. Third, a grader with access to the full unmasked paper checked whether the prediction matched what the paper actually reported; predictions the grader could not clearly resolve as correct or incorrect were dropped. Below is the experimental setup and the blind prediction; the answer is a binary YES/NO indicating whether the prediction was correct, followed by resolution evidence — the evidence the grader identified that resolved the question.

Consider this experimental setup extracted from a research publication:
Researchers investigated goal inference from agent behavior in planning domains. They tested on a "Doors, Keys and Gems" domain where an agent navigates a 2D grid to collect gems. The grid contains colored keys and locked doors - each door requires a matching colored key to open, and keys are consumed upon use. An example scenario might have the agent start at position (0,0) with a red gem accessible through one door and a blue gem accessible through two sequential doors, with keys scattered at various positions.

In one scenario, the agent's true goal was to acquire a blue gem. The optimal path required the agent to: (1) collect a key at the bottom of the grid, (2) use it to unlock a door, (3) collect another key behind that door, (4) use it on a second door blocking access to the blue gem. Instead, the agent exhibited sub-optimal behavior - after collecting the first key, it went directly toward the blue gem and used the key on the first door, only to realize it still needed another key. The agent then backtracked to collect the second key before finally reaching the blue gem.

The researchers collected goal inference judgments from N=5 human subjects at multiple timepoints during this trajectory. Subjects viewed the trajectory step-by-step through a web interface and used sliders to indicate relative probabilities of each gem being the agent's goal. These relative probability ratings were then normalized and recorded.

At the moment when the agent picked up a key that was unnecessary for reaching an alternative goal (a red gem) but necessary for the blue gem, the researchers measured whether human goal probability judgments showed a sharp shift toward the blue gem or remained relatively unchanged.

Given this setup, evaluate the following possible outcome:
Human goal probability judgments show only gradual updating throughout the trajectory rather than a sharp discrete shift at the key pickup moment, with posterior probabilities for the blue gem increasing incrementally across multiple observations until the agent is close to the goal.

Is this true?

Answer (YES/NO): NO